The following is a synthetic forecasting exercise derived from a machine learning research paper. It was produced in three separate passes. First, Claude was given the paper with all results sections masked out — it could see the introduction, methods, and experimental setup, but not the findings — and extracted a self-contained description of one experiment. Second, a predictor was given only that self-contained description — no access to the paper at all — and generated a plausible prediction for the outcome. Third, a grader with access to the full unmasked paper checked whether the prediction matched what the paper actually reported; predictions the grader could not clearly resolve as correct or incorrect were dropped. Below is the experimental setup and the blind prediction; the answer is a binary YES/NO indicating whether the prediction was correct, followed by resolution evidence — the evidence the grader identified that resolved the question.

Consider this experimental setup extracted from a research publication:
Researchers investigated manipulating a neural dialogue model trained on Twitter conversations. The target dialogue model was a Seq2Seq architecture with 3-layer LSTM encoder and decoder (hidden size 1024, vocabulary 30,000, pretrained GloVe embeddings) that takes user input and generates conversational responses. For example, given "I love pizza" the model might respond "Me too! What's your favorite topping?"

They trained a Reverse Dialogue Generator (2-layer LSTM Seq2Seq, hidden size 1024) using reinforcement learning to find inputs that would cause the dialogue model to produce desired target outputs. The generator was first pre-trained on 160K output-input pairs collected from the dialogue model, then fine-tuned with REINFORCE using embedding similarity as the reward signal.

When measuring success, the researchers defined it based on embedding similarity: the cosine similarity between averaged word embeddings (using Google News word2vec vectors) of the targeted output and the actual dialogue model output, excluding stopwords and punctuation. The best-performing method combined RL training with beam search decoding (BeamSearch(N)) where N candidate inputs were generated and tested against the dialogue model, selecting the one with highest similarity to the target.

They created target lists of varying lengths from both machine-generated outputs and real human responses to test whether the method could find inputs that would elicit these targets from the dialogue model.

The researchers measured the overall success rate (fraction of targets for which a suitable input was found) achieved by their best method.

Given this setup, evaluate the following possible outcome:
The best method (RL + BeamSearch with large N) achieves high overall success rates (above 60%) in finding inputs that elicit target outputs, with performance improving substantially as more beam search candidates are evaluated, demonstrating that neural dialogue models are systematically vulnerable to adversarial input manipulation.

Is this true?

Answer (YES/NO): NO